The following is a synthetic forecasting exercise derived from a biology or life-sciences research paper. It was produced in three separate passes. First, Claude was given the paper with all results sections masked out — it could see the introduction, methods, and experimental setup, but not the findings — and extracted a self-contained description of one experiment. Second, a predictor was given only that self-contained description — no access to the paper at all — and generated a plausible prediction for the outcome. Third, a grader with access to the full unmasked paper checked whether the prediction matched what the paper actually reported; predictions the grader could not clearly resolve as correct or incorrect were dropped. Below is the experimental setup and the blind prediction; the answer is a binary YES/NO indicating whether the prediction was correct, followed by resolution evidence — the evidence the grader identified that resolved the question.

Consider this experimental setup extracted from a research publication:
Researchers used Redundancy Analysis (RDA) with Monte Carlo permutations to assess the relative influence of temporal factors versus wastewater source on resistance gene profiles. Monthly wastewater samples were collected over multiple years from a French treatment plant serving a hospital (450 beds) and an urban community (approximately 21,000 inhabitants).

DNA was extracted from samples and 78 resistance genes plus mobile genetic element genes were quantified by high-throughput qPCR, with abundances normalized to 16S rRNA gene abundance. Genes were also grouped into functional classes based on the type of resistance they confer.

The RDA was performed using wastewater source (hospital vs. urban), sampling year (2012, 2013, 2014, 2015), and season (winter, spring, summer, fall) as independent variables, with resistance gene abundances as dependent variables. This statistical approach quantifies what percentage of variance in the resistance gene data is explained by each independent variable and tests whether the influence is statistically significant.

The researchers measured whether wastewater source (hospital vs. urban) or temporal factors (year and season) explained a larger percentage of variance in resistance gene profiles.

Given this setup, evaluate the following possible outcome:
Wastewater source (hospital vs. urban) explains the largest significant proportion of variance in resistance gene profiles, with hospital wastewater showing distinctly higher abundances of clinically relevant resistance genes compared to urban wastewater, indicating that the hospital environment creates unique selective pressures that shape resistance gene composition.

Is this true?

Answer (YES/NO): YES